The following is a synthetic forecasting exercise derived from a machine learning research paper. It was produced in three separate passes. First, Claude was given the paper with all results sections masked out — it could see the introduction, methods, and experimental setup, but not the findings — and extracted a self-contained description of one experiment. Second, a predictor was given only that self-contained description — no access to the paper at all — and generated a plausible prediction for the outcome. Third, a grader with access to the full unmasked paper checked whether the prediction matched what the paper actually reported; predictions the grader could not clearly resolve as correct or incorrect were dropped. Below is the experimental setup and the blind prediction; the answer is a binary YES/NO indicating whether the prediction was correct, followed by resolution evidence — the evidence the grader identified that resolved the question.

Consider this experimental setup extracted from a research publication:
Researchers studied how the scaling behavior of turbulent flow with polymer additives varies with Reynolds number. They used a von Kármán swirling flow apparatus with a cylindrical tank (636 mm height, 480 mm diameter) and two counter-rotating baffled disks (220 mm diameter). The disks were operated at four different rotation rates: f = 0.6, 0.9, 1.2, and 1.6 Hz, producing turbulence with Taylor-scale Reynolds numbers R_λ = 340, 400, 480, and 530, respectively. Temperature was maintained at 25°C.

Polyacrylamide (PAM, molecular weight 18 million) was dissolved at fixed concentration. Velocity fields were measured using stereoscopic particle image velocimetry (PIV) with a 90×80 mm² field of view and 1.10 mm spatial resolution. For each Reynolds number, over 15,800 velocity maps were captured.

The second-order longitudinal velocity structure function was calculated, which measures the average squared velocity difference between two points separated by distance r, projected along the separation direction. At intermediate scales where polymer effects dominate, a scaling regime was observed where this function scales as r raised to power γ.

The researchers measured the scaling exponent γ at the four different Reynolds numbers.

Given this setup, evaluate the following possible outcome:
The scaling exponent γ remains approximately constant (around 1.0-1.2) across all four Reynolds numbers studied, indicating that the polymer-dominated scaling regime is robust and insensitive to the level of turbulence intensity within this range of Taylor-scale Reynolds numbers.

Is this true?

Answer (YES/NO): NO